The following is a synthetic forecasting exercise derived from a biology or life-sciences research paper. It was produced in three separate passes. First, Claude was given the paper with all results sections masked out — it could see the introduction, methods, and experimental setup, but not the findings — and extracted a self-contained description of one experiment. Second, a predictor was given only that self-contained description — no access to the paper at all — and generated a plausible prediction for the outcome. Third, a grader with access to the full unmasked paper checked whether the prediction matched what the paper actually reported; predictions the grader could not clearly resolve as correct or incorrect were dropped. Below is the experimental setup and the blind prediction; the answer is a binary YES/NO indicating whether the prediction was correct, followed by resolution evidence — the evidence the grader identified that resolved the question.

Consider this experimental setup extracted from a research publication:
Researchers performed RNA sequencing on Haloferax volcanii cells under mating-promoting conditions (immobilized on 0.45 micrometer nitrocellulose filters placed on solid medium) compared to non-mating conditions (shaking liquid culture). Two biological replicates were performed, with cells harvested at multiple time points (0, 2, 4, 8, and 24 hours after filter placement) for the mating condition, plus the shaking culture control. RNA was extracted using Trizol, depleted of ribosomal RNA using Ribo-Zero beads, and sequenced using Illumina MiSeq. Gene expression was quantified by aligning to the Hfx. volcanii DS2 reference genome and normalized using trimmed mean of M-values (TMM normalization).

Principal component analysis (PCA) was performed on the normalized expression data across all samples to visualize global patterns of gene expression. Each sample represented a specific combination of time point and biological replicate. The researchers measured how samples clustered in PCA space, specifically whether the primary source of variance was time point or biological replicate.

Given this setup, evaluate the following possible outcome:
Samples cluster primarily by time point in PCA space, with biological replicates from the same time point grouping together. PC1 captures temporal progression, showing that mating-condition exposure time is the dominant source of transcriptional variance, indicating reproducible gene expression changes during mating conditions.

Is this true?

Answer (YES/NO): YES